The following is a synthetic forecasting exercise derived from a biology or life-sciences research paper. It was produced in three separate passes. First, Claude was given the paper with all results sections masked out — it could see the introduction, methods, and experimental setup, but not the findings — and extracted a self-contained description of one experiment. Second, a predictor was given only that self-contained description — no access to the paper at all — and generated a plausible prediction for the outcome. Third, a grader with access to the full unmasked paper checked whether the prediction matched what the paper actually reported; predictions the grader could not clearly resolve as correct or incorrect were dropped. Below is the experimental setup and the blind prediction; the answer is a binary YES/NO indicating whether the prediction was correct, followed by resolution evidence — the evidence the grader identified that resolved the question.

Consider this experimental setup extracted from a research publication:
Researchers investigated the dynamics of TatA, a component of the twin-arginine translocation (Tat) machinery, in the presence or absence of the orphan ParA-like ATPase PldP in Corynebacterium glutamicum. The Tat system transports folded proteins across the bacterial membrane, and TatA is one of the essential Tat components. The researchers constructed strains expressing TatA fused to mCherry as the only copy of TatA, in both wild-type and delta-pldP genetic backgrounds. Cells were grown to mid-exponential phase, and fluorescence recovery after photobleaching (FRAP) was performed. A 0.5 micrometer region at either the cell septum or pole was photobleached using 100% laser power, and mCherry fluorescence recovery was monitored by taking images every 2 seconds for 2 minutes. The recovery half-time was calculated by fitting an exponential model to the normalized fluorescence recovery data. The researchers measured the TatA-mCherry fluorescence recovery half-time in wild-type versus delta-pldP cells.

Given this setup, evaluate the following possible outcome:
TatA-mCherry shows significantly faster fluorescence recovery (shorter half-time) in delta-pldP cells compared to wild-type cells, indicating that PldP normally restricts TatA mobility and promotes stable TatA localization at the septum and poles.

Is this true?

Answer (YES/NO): NO